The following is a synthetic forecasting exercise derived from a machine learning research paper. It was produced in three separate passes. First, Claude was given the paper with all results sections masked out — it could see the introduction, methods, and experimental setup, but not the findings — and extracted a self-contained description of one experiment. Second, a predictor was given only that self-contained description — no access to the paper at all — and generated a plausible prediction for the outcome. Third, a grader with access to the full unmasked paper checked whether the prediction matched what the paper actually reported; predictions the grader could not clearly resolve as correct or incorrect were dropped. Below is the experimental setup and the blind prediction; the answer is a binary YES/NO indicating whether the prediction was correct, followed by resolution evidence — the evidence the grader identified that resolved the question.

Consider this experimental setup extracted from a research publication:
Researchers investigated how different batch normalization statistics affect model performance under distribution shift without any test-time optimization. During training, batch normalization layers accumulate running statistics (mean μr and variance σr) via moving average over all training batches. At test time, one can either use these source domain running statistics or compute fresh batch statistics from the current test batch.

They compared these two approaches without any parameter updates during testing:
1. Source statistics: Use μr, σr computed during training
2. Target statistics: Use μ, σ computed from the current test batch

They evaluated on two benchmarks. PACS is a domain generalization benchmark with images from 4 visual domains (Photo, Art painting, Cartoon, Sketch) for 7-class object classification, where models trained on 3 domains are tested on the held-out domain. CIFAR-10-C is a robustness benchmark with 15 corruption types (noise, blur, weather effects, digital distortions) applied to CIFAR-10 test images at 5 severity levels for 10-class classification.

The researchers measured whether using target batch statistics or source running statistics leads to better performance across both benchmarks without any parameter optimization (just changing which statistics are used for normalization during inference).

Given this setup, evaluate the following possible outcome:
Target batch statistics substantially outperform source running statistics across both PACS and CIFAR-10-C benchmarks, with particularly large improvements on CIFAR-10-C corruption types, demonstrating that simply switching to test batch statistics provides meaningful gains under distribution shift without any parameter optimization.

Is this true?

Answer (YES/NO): NO